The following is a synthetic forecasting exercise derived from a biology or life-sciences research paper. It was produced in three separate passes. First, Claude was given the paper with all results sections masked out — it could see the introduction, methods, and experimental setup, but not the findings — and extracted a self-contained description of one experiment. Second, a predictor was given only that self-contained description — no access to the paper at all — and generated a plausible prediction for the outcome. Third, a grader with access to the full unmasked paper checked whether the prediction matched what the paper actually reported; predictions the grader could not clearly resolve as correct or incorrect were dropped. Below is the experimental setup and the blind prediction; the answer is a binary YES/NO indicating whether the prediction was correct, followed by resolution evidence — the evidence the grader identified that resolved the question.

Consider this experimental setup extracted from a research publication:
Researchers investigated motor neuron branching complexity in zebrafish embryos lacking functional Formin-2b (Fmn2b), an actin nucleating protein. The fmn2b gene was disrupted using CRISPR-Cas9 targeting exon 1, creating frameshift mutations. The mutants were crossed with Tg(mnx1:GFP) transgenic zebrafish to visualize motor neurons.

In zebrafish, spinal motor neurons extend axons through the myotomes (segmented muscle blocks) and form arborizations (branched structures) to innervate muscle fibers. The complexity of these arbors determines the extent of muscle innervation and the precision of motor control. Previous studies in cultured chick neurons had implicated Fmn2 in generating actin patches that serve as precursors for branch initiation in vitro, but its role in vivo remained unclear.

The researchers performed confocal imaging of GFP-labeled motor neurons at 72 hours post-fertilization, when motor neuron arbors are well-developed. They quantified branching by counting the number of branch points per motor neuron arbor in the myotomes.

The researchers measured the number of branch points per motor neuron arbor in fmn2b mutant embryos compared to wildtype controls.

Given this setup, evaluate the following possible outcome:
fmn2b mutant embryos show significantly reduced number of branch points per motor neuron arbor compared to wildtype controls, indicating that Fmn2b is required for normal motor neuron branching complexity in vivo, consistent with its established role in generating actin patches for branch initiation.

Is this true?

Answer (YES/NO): YES